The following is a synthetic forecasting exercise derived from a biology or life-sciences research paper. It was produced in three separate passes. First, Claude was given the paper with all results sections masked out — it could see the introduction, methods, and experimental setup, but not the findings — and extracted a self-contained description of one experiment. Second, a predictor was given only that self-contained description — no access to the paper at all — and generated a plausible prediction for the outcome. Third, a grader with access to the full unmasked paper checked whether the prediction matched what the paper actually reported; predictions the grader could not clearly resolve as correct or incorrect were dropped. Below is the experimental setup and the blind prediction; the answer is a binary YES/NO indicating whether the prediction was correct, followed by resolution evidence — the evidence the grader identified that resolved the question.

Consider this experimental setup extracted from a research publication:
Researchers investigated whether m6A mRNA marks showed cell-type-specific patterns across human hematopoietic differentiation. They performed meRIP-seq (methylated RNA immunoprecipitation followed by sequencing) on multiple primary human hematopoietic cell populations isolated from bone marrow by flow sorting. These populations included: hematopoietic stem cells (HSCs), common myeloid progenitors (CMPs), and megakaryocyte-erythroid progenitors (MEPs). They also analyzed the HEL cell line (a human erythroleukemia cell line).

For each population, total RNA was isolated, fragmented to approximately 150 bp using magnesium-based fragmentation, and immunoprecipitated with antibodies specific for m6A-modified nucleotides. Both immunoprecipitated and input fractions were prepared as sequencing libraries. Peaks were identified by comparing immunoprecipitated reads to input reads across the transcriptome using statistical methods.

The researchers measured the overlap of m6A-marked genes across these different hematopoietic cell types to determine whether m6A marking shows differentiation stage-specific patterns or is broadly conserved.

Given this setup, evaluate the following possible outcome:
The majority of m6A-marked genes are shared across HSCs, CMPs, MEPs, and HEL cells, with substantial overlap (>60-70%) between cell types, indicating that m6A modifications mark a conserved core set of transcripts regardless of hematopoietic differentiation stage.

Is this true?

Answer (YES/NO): YES